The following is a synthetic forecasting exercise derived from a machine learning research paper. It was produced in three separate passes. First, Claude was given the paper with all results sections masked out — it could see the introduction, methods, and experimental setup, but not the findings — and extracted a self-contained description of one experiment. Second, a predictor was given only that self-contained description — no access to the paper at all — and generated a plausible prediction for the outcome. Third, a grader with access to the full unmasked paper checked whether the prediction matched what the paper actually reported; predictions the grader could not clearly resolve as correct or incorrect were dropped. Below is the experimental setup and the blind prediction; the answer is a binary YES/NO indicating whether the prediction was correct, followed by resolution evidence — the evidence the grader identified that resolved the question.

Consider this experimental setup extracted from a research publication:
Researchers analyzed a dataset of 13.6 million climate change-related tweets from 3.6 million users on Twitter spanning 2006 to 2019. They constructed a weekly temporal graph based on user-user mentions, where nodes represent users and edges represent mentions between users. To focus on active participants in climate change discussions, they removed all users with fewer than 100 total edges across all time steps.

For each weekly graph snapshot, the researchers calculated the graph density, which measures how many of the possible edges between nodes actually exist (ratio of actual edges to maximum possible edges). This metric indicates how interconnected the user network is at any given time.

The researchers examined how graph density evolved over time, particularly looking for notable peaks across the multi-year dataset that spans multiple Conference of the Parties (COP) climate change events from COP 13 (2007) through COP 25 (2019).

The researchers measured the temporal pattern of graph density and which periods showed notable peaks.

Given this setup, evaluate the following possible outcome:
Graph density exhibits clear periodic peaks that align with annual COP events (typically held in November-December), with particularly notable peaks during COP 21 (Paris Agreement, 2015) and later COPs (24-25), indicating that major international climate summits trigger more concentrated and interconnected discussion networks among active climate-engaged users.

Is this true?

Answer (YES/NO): NO